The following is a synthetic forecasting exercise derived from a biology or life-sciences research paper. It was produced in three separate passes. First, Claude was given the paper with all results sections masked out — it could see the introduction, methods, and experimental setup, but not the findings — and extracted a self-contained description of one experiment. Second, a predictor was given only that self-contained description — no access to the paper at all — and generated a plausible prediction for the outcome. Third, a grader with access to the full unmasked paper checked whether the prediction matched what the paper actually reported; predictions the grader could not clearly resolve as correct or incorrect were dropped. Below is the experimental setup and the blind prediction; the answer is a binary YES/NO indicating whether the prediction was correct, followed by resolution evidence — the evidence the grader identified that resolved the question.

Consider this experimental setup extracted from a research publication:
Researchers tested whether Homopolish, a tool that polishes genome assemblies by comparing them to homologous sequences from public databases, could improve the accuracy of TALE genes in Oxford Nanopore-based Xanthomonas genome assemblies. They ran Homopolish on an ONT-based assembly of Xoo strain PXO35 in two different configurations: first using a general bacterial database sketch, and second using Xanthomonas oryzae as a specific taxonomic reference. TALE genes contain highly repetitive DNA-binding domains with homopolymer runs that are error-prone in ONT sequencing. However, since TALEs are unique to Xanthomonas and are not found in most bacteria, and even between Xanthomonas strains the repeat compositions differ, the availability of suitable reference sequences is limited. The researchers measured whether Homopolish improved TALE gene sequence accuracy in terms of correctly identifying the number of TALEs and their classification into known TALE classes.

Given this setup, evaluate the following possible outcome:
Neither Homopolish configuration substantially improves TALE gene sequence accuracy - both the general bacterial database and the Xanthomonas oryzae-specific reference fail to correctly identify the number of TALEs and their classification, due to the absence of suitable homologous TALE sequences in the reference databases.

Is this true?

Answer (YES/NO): YES